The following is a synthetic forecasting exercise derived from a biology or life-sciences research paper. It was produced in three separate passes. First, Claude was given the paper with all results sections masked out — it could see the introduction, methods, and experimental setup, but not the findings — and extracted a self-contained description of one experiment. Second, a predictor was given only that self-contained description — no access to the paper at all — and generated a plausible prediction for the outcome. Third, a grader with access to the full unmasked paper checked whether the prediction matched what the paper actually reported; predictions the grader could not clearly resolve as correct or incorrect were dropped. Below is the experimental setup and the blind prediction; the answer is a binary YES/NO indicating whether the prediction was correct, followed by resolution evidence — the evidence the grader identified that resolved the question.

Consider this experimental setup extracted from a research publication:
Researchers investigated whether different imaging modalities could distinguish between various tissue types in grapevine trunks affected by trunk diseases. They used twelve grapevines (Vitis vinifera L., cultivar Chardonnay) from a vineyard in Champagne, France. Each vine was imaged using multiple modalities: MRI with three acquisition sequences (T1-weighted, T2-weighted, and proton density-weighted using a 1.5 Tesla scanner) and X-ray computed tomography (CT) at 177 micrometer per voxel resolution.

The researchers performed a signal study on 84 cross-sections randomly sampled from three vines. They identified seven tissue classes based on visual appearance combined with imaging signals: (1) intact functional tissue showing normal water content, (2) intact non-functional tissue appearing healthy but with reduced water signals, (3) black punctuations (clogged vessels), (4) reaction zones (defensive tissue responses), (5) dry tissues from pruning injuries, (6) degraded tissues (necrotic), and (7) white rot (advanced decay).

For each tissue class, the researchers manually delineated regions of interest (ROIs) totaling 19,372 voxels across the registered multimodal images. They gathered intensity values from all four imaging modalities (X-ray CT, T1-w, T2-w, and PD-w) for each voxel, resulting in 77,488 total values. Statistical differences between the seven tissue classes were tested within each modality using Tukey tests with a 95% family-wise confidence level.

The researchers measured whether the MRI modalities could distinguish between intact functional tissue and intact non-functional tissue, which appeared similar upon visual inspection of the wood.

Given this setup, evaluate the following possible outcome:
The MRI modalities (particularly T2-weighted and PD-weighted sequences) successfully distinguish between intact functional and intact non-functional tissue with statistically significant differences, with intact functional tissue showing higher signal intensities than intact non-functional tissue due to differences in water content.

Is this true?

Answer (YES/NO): NO